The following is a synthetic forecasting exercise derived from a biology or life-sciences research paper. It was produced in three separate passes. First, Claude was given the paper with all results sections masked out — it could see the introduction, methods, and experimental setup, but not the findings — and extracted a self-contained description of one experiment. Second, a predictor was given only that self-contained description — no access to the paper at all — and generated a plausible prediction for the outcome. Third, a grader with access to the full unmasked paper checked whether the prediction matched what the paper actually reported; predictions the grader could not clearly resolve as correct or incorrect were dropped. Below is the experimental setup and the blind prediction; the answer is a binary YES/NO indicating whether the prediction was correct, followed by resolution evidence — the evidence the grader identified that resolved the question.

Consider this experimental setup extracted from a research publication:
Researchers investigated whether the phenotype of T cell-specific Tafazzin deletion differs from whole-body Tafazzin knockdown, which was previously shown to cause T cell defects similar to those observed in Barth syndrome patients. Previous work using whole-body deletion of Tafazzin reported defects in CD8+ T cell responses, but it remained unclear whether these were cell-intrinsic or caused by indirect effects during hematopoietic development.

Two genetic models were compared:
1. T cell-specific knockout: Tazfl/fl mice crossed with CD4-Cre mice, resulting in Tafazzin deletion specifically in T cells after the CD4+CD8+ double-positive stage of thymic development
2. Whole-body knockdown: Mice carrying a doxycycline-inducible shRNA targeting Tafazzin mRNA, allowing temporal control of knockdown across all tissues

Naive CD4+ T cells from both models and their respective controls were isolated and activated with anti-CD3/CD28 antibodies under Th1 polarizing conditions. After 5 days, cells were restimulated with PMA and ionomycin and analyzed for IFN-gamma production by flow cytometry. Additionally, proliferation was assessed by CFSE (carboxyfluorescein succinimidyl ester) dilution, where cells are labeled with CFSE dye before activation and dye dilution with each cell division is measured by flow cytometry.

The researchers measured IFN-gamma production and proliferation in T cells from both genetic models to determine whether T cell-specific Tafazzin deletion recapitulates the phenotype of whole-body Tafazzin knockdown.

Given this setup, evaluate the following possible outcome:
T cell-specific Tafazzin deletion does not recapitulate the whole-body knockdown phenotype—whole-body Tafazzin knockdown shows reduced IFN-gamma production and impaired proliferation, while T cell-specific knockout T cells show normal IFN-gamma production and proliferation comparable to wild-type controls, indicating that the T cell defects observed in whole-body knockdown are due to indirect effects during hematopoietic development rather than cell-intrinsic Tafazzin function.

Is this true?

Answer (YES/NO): NO